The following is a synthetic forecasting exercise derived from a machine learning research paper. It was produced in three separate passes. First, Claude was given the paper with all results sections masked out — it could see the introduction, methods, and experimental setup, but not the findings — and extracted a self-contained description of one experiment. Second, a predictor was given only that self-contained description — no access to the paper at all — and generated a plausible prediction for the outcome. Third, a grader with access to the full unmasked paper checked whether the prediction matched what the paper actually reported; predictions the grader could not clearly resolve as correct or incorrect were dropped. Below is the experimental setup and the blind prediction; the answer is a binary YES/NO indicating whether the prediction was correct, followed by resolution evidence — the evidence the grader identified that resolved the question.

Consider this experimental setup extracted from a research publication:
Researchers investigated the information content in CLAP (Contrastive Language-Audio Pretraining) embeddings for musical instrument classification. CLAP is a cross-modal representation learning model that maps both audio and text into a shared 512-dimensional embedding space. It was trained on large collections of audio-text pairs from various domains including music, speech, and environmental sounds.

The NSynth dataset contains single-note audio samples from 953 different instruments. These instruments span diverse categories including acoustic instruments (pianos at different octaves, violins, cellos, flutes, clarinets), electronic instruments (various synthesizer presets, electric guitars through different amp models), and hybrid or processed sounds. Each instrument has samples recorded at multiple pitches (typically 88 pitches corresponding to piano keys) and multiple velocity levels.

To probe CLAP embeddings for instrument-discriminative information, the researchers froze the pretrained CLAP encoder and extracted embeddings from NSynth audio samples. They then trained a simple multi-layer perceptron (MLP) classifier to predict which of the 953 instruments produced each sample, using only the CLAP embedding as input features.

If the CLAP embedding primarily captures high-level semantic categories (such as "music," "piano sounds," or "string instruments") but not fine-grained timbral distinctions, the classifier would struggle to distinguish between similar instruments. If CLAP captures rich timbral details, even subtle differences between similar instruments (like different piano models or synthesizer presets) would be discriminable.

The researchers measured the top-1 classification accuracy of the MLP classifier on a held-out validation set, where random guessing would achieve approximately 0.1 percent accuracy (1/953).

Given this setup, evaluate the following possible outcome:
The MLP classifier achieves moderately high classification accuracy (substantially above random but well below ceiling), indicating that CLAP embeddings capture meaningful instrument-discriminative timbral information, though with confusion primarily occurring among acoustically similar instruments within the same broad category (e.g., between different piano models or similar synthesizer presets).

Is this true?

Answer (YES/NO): NO